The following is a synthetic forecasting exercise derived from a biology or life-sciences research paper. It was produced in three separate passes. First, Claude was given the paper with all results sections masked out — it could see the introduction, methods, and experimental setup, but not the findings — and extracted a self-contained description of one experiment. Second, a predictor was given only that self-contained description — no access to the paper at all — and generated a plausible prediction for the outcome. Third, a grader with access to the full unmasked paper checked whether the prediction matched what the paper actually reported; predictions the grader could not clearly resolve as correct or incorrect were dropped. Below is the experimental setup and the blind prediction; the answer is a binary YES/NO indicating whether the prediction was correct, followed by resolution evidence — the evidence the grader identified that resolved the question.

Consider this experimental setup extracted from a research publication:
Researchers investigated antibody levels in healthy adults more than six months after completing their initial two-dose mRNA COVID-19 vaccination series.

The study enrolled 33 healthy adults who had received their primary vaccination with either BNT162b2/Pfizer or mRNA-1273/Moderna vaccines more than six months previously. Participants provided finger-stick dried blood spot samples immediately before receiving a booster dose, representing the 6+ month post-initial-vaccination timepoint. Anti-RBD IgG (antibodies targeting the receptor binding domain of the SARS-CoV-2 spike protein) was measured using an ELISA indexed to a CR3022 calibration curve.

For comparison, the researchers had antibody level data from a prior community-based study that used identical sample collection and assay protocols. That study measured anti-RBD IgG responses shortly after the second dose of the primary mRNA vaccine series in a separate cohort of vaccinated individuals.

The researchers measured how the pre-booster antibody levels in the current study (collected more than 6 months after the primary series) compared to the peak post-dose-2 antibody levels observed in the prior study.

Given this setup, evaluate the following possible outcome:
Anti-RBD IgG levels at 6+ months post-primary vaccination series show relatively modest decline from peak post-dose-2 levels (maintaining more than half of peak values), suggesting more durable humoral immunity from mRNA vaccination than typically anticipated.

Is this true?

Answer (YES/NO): NO